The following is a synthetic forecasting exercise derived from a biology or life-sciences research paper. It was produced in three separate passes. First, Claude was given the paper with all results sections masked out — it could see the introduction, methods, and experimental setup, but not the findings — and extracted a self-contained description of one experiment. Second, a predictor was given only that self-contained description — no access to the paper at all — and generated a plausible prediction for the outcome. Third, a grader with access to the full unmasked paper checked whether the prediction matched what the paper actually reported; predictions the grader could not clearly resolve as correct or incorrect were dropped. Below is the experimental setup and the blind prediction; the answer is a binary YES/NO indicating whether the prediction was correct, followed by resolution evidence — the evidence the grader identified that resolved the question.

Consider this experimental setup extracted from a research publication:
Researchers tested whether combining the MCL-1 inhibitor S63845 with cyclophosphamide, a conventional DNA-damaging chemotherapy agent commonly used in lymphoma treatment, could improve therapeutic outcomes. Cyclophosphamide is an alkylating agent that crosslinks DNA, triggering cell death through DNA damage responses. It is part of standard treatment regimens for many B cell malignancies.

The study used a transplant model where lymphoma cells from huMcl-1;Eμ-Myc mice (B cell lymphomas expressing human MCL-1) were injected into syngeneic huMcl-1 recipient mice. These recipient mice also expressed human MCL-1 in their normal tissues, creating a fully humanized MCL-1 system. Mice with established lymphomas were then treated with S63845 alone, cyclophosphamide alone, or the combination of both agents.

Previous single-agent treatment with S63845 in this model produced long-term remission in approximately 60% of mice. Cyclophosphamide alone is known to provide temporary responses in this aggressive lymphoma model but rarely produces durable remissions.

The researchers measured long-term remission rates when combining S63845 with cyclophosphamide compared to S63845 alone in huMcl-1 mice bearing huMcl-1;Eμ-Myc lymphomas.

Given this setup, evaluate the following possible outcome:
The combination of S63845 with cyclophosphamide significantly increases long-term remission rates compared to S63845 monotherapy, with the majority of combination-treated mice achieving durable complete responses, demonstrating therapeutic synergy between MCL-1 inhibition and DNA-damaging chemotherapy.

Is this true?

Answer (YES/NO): YES